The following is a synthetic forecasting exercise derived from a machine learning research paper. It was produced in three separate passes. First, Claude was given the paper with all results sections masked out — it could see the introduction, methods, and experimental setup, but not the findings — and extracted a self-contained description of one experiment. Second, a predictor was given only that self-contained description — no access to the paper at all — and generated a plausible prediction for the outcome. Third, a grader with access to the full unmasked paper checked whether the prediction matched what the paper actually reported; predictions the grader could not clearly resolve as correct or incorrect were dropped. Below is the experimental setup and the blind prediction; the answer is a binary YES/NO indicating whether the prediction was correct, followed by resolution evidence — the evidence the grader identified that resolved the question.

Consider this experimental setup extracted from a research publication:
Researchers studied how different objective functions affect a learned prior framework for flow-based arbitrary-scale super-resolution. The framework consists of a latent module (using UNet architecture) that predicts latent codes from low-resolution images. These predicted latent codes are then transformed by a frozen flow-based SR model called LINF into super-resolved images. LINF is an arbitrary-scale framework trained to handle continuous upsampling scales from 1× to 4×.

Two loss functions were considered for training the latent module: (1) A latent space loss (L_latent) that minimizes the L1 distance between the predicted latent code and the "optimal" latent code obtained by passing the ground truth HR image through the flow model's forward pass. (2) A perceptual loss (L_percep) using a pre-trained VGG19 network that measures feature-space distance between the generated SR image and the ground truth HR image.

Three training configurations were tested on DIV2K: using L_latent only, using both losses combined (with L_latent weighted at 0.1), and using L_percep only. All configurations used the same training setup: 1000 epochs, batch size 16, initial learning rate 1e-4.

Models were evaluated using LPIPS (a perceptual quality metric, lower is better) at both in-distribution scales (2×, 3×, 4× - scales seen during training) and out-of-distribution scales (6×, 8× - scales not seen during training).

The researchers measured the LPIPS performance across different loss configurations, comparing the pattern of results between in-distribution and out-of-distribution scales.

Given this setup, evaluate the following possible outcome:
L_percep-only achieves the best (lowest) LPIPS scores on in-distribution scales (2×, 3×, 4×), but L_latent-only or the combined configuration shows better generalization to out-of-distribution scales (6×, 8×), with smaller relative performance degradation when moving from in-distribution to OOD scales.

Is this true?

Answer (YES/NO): NO